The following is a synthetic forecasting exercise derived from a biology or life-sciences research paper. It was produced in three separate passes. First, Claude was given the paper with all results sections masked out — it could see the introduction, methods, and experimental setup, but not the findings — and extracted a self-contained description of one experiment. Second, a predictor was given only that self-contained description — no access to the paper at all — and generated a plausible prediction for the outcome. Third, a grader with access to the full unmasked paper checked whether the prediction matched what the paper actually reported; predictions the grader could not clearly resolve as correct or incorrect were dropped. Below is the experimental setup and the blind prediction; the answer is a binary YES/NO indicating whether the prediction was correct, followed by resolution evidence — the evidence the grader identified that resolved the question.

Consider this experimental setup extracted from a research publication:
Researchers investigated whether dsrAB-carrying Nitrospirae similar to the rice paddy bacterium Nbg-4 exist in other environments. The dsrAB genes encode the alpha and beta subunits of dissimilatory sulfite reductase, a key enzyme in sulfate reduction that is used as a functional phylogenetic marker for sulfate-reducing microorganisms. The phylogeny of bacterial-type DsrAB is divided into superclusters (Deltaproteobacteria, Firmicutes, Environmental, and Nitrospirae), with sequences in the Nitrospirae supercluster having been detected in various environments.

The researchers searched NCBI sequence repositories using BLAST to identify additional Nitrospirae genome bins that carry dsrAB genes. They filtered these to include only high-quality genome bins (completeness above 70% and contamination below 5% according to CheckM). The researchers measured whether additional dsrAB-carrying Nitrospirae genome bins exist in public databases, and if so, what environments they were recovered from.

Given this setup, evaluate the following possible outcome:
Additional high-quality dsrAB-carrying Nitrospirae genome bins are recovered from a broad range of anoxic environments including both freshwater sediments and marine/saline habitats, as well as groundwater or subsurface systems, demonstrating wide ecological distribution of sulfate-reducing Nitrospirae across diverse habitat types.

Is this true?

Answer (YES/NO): NO